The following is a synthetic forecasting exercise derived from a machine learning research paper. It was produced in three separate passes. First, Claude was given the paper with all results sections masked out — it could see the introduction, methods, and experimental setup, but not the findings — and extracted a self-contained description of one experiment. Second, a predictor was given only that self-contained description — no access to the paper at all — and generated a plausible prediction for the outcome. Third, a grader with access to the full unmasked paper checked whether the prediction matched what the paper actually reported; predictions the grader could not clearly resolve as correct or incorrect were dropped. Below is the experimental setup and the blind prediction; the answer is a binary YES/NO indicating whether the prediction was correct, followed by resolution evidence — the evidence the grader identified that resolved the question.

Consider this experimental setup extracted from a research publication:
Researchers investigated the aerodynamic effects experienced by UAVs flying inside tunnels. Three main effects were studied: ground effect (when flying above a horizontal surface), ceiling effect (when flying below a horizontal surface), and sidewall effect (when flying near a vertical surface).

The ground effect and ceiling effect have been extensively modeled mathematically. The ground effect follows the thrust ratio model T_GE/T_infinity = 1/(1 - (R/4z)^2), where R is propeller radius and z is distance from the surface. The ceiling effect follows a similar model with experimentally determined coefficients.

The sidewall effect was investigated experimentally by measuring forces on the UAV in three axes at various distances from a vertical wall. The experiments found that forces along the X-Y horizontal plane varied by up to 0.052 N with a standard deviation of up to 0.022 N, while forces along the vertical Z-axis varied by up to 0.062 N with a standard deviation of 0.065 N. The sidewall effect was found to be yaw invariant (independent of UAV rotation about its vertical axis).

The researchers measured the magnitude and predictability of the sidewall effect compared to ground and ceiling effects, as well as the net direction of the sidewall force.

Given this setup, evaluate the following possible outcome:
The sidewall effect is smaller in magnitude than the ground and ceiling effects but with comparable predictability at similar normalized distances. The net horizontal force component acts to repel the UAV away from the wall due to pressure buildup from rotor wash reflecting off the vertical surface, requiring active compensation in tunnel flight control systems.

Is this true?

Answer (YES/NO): NO